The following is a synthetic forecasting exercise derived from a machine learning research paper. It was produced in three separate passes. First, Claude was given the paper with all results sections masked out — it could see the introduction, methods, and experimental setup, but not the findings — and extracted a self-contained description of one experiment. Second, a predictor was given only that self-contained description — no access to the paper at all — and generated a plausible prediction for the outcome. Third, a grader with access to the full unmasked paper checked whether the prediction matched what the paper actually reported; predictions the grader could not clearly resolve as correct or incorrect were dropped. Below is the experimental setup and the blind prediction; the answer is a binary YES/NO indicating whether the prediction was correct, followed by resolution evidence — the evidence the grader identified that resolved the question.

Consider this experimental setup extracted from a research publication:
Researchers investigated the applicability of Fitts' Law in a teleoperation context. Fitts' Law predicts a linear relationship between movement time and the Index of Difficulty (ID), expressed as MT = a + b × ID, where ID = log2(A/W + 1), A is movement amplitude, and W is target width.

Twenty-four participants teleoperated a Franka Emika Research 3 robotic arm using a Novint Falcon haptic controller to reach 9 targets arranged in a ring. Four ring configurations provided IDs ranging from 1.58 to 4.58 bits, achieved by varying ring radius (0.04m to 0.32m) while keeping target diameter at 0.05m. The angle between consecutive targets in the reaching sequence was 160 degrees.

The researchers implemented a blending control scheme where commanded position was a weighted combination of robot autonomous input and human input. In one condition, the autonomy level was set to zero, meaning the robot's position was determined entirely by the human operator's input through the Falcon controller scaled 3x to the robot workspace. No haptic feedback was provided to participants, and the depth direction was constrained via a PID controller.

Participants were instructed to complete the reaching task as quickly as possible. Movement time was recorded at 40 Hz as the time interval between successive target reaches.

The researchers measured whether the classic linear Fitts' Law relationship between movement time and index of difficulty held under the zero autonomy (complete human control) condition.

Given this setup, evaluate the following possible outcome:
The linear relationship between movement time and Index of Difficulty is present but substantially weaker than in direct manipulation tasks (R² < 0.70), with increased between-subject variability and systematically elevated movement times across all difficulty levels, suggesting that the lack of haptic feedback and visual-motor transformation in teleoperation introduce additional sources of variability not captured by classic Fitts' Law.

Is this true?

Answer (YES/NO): NO